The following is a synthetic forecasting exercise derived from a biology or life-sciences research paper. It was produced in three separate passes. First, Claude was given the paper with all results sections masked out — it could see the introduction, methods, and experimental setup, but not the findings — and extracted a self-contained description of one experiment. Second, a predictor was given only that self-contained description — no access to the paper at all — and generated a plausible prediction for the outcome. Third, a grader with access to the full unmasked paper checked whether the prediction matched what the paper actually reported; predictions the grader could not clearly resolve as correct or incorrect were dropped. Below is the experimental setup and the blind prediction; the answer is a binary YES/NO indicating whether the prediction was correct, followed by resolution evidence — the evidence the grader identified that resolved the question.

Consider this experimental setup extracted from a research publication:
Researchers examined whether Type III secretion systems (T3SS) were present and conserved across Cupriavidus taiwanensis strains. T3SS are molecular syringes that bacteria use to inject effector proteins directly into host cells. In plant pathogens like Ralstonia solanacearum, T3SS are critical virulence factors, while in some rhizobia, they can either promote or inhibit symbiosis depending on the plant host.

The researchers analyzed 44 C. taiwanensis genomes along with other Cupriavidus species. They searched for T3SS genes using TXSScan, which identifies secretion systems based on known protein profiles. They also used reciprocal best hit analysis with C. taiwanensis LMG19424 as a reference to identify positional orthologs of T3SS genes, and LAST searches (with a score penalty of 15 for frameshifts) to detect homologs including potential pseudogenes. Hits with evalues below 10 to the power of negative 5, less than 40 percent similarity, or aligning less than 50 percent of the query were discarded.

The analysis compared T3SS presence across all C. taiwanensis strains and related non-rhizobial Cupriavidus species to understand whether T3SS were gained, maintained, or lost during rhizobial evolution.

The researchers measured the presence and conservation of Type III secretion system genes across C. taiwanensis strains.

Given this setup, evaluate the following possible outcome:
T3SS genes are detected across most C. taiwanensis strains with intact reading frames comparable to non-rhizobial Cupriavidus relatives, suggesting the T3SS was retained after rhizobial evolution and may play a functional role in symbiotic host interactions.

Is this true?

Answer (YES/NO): NO